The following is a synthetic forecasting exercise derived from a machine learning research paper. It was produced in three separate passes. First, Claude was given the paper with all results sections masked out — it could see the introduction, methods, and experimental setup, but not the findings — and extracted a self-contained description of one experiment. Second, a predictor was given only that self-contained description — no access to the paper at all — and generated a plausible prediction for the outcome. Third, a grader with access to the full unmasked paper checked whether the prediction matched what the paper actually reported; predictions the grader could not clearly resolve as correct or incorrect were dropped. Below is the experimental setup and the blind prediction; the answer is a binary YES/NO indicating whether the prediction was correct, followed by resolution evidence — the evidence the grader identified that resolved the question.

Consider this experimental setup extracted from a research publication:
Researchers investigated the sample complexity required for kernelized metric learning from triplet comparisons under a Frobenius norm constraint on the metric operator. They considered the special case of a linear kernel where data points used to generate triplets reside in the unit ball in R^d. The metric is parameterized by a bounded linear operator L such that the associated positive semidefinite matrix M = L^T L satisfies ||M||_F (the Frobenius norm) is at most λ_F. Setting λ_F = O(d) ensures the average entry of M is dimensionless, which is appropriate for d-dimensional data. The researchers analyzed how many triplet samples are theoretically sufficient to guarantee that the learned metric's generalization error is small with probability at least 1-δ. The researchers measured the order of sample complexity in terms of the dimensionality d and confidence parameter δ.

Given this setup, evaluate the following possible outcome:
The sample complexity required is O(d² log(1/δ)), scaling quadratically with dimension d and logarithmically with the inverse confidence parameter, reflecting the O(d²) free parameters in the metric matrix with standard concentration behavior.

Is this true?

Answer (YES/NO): YES